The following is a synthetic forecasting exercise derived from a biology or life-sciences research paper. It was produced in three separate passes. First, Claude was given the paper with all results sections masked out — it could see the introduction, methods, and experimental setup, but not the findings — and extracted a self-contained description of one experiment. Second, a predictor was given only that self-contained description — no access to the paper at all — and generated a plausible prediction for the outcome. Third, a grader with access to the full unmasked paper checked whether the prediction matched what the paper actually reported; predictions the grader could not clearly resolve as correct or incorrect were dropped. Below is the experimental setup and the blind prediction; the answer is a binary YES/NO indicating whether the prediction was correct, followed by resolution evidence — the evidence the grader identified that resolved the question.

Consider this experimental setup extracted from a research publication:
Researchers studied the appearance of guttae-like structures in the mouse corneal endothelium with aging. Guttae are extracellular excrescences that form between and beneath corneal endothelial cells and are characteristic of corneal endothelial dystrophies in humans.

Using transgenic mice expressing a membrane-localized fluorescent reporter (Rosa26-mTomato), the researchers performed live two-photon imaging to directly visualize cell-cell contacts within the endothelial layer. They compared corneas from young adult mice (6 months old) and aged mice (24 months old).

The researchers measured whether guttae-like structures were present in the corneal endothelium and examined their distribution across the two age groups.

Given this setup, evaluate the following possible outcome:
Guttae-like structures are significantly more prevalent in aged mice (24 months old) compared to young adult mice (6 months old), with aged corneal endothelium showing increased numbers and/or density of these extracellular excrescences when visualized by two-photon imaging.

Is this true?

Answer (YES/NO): YES